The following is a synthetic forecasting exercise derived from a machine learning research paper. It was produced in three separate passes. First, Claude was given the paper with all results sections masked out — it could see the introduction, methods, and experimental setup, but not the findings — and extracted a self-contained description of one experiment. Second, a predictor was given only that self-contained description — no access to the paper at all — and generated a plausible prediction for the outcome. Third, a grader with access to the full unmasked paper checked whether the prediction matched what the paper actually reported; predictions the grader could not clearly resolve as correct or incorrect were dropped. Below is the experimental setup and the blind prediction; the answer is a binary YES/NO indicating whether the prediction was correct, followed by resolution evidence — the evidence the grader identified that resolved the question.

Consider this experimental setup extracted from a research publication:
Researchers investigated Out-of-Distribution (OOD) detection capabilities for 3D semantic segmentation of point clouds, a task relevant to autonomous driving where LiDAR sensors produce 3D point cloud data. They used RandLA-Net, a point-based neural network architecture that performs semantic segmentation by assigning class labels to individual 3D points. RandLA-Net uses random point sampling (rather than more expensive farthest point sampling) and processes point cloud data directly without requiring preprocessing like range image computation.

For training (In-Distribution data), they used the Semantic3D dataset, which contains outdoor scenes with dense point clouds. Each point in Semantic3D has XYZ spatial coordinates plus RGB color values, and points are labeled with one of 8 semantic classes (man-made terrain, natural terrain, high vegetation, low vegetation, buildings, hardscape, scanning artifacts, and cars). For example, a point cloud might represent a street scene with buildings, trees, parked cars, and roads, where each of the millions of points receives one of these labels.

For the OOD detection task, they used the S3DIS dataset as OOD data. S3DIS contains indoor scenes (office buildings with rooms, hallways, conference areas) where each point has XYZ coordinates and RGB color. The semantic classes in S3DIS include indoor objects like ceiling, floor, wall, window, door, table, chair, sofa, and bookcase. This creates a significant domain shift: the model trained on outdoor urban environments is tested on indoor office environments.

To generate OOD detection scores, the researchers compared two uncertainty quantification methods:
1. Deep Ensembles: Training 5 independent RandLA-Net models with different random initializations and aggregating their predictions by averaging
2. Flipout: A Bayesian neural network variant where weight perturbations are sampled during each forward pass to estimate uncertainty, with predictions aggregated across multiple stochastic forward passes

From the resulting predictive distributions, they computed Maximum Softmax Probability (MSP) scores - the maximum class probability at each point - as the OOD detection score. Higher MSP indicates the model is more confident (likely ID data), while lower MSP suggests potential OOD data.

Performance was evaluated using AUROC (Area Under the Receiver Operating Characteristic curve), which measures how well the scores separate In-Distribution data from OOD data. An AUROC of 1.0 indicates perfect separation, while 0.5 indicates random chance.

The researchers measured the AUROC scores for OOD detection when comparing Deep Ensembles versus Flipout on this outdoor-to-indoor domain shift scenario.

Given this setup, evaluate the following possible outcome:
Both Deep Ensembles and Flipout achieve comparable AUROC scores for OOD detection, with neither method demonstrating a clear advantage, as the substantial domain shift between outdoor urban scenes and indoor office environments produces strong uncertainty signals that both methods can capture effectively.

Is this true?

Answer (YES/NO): NO